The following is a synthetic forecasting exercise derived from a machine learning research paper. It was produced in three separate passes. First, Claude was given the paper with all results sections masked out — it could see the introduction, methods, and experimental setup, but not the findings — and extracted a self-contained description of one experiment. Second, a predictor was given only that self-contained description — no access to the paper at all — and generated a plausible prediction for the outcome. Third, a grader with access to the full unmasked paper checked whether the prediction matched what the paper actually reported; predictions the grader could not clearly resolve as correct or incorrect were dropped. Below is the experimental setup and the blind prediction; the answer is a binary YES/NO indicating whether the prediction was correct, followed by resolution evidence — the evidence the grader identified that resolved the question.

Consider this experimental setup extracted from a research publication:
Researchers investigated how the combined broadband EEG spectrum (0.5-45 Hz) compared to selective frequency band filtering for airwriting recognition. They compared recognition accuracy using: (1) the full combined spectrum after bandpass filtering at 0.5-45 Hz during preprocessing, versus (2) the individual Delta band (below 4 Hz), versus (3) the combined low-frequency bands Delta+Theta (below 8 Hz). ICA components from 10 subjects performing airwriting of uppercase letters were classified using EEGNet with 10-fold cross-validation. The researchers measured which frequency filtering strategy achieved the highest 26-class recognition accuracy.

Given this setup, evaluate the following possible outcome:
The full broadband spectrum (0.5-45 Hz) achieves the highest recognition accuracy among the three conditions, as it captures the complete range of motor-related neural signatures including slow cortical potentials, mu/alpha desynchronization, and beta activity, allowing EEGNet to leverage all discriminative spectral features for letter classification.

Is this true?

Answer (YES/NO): NO